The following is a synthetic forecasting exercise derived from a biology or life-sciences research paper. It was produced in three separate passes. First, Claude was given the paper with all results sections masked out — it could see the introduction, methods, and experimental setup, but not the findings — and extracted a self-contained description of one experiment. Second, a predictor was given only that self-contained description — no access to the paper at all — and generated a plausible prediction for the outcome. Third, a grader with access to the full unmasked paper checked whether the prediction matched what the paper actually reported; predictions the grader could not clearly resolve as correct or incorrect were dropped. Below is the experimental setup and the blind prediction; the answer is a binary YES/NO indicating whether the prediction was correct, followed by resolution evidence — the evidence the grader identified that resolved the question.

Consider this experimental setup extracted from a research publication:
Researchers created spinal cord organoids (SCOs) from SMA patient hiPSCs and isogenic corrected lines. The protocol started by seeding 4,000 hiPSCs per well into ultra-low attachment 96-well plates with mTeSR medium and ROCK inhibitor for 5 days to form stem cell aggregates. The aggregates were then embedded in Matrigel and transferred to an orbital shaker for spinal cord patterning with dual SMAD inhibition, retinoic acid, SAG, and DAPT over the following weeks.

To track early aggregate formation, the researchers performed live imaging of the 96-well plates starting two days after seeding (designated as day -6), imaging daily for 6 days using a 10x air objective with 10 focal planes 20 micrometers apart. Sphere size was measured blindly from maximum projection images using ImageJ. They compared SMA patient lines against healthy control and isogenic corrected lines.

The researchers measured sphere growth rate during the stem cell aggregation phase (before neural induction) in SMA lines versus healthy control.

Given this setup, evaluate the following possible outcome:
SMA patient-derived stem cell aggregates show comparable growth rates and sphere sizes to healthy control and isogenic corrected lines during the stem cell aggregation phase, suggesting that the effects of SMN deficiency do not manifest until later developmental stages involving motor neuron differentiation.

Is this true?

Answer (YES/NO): NO